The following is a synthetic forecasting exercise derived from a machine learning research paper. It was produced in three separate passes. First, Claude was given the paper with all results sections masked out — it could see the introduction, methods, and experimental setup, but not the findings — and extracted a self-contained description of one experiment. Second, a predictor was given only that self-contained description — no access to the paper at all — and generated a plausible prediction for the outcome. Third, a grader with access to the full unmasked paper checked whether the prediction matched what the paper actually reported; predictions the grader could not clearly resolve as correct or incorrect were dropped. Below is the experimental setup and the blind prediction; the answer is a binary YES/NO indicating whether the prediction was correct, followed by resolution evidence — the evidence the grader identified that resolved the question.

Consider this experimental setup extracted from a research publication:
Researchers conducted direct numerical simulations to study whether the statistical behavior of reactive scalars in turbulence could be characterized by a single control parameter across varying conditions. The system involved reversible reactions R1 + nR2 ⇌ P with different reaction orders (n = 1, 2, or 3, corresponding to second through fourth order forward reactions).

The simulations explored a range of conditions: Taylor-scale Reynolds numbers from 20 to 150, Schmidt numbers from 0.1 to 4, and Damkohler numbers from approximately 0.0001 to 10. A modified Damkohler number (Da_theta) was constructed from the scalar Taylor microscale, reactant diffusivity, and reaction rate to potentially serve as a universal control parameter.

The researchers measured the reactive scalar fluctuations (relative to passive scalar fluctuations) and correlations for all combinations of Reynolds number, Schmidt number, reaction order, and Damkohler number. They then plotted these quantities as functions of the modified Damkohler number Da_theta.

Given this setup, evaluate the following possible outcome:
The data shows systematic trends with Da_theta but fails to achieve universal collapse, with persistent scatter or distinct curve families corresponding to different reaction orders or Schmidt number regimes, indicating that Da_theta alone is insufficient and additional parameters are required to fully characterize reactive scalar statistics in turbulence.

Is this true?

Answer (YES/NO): NO